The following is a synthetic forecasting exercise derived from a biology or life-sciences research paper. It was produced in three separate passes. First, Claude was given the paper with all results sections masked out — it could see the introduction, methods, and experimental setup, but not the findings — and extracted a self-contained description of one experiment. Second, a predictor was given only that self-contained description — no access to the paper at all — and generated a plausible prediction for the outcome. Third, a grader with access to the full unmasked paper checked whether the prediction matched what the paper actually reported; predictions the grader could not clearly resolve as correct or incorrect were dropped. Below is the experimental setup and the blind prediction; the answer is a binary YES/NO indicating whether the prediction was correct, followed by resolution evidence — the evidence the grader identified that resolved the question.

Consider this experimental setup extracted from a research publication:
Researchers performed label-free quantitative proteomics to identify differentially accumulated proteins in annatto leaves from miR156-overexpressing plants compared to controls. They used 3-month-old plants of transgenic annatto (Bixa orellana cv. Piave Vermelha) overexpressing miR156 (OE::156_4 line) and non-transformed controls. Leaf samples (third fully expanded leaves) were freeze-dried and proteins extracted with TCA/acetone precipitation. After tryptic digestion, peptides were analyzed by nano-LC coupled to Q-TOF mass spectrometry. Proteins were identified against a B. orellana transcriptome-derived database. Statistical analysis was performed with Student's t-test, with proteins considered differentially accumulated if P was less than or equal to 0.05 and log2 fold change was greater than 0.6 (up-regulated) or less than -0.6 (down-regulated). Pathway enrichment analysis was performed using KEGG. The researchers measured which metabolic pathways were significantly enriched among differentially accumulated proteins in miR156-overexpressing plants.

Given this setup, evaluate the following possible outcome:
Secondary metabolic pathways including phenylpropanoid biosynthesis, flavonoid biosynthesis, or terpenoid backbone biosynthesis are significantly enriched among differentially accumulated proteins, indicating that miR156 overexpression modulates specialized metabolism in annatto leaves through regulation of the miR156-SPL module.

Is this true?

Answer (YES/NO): YES